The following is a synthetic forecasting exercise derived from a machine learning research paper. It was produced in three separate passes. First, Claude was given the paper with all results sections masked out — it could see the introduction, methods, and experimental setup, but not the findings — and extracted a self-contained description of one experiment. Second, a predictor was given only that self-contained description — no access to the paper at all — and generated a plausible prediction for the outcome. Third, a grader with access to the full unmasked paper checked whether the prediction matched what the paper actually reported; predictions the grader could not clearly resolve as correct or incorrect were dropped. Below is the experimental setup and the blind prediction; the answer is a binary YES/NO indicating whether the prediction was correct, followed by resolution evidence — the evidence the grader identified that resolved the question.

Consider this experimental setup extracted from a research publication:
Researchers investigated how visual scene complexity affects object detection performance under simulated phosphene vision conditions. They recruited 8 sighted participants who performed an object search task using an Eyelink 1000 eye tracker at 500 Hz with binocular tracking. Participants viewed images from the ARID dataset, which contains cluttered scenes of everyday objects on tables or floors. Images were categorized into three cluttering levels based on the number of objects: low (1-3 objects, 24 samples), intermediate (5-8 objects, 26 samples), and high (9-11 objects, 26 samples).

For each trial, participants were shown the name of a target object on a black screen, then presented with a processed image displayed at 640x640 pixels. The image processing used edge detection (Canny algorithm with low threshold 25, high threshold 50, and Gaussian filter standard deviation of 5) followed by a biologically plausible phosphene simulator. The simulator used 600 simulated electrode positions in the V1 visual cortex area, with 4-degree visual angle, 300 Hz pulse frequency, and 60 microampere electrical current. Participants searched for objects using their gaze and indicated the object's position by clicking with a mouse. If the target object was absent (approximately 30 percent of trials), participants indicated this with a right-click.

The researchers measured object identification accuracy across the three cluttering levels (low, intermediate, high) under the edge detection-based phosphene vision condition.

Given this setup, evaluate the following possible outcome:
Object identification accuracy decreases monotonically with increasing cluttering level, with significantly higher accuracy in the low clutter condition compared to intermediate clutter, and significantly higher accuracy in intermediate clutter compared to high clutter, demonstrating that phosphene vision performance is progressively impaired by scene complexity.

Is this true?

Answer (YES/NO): NO